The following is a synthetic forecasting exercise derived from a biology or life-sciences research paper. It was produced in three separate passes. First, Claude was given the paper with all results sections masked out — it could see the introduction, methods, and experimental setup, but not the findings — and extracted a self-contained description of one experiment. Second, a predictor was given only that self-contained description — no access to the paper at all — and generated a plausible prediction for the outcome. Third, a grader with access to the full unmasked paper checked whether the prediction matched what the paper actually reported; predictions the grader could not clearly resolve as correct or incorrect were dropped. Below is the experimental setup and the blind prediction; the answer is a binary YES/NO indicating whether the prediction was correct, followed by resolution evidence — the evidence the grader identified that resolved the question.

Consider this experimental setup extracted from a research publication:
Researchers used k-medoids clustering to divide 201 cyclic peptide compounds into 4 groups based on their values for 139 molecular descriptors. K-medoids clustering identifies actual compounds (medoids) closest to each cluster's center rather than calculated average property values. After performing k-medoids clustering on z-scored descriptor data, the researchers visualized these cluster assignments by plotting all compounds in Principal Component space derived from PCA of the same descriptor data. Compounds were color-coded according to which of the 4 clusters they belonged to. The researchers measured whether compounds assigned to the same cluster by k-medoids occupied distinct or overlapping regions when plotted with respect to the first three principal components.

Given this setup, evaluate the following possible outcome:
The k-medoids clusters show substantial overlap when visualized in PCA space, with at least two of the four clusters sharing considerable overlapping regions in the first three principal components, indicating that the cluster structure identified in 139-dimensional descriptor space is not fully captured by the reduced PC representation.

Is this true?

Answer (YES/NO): NO